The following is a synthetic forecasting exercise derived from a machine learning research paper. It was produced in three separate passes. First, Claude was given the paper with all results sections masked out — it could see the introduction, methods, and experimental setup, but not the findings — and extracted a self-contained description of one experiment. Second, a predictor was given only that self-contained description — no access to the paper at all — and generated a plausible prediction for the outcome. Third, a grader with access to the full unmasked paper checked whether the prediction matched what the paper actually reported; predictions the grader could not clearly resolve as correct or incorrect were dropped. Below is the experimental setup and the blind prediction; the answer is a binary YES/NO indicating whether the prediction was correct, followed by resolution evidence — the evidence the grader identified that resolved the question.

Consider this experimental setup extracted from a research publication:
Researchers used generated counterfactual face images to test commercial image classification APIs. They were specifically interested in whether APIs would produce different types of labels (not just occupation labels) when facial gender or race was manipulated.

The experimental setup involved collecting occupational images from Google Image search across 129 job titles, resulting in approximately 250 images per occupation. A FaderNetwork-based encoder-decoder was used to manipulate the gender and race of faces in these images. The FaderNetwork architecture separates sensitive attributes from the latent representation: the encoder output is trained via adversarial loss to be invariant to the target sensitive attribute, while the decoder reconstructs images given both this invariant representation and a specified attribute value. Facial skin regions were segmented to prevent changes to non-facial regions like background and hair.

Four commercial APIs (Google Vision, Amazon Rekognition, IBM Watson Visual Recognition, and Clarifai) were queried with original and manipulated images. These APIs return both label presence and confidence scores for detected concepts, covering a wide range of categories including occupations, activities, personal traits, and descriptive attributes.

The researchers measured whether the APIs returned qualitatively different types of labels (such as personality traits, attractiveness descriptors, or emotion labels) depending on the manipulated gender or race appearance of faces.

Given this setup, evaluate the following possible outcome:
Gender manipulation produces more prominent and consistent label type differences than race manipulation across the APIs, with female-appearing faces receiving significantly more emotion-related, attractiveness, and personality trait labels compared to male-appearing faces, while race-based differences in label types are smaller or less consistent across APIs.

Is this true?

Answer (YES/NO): NO